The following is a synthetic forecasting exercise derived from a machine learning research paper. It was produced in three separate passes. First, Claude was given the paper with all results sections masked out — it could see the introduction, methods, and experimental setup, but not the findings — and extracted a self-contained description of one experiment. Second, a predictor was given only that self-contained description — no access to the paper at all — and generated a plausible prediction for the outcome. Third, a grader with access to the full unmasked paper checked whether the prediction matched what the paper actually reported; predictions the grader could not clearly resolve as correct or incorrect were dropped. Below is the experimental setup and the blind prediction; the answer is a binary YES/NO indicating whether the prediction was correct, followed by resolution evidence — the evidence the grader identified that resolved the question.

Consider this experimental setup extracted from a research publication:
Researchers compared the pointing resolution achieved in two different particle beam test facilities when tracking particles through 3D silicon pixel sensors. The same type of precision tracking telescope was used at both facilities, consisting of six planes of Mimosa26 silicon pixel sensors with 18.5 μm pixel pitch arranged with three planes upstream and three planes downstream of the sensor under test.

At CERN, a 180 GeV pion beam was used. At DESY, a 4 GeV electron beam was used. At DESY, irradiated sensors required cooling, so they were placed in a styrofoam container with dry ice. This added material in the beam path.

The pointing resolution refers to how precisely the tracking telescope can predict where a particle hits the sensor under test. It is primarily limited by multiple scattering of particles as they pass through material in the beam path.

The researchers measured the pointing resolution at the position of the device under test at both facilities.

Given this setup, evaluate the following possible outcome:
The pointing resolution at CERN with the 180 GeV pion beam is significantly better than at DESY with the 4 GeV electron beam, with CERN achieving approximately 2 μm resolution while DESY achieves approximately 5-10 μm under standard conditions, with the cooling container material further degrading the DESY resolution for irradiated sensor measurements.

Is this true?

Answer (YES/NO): NO